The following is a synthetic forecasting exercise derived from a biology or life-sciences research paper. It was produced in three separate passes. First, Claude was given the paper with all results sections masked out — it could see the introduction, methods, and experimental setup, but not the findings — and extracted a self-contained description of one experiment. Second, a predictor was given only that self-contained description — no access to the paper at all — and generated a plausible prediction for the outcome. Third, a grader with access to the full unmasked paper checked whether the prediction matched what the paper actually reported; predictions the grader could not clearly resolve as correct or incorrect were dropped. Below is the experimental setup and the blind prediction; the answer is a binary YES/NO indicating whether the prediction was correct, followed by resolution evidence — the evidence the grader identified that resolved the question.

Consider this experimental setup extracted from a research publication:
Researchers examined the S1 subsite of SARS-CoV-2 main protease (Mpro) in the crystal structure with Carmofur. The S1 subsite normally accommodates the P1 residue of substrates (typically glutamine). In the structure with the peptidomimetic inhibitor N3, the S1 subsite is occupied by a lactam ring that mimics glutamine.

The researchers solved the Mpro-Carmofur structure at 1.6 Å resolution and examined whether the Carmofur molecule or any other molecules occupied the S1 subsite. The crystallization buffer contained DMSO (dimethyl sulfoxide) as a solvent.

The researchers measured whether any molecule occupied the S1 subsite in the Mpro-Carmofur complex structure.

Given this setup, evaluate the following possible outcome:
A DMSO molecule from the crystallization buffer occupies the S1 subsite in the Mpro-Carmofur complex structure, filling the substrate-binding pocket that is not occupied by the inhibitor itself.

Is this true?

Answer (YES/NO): YES